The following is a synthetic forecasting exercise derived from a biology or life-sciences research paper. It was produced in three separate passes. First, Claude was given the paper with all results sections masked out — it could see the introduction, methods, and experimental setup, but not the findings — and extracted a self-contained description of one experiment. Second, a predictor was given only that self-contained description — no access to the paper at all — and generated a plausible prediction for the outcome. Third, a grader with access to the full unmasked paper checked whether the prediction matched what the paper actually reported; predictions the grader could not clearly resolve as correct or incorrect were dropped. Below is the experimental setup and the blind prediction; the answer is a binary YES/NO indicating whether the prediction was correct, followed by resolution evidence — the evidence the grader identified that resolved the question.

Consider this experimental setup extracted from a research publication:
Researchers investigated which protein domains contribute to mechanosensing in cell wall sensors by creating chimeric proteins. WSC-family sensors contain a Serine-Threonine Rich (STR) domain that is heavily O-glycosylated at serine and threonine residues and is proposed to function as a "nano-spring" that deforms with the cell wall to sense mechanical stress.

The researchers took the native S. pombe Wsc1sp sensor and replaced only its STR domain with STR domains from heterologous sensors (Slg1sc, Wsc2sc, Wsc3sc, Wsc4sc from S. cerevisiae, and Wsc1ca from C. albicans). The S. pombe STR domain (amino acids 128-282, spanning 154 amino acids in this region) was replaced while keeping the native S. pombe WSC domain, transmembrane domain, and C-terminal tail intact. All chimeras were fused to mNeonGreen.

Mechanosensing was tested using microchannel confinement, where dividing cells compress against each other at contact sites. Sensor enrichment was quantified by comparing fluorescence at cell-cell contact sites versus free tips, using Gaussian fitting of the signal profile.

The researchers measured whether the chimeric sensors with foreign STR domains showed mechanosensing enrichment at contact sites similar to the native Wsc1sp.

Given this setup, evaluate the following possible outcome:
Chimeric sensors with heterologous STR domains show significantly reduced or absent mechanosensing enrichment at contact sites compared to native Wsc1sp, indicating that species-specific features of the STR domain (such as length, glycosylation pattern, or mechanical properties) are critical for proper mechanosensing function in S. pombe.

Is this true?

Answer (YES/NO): NO